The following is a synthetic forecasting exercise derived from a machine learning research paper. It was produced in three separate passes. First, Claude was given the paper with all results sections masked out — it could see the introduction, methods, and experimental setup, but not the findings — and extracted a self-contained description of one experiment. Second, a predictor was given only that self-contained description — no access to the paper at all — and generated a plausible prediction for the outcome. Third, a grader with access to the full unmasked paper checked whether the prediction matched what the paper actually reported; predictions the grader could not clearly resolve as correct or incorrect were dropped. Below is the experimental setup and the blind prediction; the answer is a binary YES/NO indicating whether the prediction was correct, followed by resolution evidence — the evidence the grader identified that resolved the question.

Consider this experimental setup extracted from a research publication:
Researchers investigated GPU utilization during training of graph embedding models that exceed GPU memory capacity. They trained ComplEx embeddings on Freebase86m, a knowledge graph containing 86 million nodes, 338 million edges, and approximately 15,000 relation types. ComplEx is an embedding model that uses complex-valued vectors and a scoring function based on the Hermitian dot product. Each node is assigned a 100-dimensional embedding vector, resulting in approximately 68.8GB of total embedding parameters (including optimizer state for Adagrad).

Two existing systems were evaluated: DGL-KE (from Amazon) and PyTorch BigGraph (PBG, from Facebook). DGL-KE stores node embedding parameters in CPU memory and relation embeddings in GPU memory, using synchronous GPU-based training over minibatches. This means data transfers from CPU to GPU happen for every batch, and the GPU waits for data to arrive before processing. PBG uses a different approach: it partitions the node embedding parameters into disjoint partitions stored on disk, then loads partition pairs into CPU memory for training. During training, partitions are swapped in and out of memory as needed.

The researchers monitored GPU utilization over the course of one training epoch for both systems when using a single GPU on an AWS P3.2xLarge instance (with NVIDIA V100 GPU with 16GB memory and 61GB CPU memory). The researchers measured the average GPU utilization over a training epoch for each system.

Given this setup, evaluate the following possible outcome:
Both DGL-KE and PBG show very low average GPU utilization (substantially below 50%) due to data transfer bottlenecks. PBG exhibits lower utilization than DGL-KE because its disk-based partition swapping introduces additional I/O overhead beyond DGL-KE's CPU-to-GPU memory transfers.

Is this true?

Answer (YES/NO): NO